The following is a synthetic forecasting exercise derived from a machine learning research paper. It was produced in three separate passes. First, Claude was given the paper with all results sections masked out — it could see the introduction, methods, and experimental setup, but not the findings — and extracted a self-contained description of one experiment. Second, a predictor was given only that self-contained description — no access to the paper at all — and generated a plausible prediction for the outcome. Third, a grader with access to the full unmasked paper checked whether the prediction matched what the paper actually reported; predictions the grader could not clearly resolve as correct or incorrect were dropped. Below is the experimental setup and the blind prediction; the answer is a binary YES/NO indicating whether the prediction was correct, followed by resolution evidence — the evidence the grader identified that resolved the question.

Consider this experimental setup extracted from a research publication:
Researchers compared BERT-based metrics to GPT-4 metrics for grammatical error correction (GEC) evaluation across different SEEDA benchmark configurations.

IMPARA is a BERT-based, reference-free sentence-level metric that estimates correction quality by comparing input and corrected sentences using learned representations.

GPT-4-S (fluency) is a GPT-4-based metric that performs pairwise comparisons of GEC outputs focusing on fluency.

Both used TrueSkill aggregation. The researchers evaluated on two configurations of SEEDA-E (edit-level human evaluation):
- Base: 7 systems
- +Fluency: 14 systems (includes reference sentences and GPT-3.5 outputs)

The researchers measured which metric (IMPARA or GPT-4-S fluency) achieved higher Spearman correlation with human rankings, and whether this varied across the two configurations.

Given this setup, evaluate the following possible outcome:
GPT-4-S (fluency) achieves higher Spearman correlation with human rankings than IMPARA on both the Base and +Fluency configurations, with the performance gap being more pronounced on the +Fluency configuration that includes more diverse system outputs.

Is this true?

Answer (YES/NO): NO